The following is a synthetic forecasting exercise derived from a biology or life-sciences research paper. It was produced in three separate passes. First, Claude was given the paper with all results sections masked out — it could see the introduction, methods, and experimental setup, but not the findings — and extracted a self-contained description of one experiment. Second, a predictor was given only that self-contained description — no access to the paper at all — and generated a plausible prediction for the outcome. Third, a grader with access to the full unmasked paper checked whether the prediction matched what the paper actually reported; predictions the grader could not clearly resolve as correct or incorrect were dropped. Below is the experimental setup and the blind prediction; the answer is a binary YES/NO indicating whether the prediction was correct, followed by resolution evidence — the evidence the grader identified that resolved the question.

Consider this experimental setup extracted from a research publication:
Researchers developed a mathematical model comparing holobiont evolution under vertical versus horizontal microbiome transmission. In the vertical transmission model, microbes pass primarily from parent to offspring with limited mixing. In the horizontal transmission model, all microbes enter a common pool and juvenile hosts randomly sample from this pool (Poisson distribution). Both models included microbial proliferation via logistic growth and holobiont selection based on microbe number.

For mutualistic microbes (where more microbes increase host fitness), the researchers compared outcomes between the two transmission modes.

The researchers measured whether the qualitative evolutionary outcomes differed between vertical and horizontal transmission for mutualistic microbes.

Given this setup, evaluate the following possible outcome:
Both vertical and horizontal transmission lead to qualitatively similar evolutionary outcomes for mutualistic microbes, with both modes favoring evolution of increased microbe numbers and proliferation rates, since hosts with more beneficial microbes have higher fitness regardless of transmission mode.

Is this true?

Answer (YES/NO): NO